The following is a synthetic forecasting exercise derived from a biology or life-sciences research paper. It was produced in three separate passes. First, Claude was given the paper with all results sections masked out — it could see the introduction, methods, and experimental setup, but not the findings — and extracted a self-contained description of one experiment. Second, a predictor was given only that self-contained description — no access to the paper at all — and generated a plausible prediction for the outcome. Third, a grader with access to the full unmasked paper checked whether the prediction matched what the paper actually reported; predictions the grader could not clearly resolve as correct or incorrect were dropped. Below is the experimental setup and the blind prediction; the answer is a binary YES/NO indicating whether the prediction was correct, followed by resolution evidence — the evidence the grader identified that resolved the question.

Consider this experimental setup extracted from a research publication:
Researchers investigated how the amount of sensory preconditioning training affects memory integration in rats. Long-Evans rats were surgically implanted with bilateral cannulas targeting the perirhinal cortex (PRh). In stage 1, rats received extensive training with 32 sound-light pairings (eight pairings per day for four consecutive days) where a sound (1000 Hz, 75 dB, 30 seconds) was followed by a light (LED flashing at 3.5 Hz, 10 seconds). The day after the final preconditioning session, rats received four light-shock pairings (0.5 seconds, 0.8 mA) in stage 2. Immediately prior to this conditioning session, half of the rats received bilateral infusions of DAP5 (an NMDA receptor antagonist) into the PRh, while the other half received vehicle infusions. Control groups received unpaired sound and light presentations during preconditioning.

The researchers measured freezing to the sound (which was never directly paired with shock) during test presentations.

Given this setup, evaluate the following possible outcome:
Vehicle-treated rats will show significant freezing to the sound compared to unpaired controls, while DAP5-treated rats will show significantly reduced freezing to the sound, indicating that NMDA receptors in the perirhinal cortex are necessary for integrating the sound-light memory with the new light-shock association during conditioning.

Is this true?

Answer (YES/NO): NO